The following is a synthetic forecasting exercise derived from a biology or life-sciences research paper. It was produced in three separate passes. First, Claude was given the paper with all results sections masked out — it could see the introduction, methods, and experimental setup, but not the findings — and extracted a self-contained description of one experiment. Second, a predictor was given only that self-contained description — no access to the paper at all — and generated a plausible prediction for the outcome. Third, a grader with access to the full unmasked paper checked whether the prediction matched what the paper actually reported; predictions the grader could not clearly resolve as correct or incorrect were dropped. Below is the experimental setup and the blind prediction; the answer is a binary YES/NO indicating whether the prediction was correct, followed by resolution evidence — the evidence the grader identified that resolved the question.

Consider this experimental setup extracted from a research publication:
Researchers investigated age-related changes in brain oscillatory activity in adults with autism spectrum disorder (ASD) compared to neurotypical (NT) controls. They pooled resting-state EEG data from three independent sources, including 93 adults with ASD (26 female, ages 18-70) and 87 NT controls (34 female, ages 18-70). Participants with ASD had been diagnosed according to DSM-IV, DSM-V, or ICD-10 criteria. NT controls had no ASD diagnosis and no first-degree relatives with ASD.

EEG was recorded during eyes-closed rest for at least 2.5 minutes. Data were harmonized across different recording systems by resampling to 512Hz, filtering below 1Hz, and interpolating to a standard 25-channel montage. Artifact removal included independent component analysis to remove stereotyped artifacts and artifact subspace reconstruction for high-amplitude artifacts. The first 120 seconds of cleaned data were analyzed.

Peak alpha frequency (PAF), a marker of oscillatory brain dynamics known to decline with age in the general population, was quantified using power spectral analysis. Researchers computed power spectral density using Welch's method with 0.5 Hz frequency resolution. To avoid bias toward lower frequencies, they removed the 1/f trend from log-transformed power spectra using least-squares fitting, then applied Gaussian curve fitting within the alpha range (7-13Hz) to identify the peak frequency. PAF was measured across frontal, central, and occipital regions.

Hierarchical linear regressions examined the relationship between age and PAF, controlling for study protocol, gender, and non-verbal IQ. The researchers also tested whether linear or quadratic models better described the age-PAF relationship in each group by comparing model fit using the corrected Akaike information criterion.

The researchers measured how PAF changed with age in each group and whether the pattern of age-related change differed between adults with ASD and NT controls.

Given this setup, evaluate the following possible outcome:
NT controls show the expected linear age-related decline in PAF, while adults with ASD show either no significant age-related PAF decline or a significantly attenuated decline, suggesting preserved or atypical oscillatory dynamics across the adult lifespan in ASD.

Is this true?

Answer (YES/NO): NO